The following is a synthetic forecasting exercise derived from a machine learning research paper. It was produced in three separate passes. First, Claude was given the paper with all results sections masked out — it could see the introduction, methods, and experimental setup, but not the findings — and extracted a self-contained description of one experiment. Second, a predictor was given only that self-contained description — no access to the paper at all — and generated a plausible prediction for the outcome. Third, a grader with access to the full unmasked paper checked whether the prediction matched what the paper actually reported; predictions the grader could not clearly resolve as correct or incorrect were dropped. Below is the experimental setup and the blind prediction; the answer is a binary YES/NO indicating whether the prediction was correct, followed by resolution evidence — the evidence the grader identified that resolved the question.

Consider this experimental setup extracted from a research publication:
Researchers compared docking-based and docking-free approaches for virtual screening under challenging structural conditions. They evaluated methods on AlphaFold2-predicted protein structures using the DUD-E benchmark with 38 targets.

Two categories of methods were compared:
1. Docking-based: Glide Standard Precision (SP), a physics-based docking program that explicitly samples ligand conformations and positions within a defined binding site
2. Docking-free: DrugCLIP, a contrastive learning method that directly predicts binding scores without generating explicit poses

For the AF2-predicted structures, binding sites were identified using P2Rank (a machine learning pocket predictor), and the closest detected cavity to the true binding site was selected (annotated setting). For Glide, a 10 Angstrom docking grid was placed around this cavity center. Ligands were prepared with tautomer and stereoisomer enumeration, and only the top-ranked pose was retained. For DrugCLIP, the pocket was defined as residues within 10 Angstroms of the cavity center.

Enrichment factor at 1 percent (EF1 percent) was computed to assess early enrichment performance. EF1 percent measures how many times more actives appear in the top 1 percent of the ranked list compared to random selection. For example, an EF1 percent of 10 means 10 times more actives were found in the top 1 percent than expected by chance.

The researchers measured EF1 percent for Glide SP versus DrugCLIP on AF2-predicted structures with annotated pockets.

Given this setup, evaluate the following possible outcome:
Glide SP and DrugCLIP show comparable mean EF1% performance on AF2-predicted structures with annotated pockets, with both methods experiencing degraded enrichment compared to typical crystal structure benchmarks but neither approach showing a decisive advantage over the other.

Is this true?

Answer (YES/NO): NO